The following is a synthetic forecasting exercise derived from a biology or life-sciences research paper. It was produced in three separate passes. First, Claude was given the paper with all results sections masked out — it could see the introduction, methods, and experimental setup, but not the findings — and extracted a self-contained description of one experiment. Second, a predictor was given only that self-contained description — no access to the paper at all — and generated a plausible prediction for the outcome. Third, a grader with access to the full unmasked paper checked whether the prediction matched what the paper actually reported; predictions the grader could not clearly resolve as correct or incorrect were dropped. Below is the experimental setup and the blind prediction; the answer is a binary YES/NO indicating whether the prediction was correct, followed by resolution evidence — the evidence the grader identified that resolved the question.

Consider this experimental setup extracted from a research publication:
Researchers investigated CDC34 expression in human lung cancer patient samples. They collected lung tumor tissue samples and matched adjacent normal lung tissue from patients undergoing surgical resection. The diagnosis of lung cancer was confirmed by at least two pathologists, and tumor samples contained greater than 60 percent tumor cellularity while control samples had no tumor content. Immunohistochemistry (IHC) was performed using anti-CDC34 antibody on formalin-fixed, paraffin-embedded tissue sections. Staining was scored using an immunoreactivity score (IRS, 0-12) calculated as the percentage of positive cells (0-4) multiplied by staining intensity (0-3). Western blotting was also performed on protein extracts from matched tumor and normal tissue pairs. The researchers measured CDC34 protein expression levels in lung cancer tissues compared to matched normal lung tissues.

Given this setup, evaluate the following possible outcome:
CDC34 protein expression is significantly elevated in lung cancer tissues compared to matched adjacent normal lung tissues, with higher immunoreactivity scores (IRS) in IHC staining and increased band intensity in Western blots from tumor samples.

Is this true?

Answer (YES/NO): YES